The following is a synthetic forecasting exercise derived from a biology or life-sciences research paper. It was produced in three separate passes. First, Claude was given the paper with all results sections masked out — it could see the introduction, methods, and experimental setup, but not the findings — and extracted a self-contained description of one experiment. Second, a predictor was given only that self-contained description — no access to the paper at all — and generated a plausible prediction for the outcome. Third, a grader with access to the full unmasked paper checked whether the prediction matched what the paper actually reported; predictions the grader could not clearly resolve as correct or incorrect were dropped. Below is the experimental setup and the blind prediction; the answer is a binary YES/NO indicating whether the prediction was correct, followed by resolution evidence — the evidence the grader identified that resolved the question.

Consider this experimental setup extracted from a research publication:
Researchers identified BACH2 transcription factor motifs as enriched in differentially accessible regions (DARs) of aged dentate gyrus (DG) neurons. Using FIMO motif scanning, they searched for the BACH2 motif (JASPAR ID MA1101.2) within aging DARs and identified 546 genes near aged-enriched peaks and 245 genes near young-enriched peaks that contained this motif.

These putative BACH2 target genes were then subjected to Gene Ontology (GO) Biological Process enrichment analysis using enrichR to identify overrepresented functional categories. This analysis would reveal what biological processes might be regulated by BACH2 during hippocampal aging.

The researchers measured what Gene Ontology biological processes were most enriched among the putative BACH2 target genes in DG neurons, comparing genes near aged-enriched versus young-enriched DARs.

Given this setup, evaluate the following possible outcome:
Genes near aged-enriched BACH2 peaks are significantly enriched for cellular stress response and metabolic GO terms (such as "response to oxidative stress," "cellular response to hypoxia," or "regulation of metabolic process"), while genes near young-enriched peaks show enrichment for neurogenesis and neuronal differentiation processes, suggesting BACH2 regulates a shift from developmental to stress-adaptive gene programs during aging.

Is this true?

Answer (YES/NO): NO